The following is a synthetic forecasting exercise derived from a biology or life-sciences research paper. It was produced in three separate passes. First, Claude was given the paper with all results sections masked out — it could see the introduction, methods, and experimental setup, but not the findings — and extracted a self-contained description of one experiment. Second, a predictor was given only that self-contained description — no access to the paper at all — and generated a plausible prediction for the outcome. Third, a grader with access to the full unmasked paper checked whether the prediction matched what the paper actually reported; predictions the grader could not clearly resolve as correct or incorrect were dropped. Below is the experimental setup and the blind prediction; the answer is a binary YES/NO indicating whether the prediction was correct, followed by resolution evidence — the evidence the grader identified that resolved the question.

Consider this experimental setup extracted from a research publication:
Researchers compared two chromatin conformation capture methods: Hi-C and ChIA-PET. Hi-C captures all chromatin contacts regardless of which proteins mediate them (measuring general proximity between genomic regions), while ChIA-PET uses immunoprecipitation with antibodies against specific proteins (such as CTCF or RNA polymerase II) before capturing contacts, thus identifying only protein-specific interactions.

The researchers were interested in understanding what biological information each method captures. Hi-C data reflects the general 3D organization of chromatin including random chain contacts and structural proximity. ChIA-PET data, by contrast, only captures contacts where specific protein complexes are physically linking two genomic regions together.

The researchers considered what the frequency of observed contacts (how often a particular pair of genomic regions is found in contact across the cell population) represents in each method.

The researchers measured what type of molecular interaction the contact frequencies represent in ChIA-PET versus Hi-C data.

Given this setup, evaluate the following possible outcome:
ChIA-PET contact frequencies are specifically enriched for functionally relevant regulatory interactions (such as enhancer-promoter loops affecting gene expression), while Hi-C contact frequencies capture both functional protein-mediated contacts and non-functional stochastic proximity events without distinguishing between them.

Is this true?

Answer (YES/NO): NO